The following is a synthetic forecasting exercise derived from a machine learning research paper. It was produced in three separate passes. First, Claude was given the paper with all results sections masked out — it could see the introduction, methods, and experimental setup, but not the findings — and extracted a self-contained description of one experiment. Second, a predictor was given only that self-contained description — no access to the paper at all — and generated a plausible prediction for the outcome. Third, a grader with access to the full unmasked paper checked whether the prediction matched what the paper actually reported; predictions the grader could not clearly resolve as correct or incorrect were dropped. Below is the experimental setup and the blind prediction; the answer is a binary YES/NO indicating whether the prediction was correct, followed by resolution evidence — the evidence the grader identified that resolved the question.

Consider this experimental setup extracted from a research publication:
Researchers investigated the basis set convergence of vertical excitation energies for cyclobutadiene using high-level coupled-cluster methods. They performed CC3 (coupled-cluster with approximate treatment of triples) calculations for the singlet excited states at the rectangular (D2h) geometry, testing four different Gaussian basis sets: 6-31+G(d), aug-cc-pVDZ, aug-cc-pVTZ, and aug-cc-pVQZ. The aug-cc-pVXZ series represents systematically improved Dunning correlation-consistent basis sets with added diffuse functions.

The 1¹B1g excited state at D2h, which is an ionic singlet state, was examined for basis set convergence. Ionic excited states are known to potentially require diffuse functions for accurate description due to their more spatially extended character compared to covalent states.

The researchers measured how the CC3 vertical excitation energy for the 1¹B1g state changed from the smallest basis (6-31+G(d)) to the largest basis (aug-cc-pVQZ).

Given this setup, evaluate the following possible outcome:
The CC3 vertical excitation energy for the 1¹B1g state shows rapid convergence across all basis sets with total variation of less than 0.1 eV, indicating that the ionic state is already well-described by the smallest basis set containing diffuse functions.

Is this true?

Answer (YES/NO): NO